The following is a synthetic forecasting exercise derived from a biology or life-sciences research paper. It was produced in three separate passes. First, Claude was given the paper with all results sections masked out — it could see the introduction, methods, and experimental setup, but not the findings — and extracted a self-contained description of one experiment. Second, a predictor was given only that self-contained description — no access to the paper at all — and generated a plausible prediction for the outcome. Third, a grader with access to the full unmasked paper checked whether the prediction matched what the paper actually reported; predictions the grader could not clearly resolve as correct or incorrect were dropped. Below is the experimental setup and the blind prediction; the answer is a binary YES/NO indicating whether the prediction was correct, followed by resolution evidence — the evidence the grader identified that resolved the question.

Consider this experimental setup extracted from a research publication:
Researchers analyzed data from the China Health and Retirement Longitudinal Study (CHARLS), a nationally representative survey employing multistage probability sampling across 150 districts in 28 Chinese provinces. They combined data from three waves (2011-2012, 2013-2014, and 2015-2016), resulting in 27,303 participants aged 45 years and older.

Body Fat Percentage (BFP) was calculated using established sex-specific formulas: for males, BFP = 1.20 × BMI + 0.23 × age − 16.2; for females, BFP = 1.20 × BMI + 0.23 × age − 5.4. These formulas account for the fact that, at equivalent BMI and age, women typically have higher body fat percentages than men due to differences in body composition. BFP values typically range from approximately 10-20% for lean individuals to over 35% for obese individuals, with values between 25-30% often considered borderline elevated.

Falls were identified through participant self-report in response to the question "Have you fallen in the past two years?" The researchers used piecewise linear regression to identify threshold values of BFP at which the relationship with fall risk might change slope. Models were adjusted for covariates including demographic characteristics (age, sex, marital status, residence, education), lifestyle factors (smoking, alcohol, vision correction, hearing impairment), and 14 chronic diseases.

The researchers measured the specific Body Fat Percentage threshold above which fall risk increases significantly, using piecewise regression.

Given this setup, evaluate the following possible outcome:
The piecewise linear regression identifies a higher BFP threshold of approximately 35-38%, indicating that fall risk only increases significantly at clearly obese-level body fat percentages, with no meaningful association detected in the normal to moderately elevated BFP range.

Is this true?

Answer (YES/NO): NO